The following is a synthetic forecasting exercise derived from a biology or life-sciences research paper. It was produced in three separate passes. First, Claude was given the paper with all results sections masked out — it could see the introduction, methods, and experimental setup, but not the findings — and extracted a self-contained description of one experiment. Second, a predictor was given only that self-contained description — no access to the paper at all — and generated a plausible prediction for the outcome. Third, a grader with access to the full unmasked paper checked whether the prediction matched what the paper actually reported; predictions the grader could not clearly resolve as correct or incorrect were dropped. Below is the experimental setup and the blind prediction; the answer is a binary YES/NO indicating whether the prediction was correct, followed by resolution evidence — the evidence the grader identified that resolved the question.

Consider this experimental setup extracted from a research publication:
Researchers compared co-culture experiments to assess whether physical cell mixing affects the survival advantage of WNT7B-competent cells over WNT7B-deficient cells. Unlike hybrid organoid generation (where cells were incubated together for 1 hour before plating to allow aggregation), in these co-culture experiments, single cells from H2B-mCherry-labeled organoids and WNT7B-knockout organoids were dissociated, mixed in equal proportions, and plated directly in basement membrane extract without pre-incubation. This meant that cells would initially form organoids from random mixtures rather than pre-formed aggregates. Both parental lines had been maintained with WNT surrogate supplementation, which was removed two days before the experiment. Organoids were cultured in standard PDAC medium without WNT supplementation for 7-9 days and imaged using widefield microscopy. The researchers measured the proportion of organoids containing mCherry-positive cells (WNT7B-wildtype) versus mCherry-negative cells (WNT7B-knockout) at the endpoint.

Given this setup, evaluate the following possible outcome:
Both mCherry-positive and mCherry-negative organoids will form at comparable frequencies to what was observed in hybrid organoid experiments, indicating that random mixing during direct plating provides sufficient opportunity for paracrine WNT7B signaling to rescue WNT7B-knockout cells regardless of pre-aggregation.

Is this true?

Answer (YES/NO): NO